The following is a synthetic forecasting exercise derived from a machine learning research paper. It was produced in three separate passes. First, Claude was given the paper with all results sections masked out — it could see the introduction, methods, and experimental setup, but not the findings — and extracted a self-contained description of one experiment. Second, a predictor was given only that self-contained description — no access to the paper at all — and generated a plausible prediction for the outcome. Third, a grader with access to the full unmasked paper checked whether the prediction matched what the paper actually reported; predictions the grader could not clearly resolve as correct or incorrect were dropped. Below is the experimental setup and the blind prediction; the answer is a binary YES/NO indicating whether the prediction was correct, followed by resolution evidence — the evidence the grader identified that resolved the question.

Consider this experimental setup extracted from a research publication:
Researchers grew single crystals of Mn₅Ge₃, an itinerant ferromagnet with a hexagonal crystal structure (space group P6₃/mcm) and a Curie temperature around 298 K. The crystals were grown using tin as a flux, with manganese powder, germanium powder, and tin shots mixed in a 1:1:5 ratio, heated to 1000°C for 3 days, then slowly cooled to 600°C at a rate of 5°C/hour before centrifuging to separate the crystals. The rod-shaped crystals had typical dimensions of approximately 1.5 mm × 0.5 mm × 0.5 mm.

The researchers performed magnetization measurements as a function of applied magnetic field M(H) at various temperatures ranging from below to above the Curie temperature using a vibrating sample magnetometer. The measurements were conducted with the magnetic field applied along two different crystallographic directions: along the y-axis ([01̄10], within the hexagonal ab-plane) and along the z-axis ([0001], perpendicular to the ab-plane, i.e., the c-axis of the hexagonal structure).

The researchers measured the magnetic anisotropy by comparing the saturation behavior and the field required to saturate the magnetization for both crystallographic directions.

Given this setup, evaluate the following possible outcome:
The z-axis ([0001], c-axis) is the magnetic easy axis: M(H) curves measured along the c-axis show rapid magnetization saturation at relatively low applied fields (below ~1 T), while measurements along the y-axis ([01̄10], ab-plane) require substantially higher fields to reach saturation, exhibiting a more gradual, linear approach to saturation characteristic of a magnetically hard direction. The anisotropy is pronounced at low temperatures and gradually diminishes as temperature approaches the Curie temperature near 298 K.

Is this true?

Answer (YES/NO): YES